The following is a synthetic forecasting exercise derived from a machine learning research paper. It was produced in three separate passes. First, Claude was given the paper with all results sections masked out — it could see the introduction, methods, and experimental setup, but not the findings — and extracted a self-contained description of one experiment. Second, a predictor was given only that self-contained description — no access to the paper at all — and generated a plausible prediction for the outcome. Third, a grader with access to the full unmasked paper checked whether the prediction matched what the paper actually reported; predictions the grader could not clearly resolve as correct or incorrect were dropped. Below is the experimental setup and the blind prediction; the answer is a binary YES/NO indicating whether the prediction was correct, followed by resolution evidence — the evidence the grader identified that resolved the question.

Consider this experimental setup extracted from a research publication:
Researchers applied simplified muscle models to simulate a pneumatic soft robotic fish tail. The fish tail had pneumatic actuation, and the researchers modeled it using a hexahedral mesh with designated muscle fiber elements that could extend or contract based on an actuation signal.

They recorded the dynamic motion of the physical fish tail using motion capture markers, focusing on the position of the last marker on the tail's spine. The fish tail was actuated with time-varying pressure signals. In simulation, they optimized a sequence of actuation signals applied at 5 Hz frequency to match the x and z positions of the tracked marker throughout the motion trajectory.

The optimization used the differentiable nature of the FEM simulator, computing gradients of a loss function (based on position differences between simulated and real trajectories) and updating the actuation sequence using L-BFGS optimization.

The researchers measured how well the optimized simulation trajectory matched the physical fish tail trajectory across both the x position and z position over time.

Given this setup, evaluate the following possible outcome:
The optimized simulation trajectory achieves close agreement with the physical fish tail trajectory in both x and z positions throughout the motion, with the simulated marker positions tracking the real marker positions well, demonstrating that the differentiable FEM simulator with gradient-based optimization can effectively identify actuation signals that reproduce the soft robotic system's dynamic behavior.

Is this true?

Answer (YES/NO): YES